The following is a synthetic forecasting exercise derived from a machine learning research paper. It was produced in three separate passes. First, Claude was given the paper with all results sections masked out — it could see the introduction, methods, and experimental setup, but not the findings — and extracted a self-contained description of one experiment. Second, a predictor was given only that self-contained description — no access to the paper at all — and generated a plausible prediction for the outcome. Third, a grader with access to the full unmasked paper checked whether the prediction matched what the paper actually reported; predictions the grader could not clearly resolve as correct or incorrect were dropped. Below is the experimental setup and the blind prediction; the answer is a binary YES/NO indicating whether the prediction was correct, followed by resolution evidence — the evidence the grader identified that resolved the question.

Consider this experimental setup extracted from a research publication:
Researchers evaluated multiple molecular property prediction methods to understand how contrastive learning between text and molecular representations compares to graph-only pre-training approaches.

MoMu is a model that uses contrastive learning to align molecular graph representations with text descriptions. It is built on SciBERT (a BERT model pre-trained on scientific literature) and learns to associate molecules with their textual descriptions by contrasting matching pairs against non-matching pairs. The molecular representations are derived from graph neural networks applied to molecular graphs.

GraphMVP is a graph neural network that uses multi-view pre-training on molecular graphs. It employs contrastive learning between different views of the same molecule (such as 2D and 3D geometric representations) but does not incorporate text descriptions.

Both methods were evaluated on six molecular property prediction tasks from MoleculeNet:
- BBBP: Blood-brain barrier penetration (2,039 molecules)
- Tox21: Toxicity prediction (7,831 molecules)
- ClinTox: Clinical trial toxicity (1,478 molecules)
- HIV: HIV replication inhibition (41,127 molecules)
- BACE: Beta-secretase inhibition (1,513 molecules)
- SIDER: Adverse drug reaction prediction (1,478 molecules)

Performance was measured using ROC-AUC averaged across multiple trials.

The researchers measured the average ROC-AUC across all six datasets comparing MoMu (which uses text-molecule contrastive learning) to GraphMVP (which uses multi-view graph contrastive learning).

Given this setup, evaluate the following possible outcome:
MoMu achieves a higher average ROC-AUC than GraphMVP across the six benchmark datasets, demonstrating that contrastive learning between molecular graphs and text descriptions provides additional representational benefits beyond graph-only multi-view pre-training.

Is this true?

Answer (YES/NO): NO